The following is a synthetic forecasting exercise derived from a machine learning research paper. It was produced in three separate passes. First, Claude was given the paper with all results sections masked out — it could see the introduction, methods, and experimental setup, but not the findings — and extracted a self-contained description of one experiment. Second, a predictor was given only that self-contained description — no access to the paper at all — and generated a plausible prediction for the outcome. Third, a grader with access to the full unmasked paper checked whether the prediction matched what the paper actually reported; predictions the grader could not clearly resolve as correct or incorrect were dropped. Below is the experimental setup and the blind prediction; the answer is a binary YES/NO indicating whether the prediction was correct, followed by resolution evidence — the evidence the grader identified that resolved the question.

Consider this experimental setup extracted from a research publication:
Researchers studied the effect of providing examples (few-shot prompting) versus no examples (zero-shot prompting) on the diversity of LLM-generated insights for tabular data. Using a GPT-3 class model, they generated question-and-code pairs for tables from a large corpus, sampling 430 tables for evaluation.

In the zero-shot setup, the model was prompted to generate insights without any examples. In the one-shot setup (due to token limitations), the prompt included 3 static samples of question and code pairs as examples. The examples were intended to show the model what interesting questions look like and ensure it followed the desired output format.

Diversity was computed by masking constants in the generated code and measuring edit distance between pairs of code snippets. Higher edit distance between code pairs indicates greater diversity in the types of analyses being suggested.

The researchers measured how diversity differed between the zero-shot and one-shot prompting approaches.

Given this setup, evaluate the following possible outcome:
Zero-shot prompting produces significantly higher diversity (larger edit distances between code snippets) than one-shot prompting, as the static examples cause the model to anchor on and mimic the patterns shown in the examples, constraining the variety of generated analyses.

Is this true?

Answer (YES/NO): YES